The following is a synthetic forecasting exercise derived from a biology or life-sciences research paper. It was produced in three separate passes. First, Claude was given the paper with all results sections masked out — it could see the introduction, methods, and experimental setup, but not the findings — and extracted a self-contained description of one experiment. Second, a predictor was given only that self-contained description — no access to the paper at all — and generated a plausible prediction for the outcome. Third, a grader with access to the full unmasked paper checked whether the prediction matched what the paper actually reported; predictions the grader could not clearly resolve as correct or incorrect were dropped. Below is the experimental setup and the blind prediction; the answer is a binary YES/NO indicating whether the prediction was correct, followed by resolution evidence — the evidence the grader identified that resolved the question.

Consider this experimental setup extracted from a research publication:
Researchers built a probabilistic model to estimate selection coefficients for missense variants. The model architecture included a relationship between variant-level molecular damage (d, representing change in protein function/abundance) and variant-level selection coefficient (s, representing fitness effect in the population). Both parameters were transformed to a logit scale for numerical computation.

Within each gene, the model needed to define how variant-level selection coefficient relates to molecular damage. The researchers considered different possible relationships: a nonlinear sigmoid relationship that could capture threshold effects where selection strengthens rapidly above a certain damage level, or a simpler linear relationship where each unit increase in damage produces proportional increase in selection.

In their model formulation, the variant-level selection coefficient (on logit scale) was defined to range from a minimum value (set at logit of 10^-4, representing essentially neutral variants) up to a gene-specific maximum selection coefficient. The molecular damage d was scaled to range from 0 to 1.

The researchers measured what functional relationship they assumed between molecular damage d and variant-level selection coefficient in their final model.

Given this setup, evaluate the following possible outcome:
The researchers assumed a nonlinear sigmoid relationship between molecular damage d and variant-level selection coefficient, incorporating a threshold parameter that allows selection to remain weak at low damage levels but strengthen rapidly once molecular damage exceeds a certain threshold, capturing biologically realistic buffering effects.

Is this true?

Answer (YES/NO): NO